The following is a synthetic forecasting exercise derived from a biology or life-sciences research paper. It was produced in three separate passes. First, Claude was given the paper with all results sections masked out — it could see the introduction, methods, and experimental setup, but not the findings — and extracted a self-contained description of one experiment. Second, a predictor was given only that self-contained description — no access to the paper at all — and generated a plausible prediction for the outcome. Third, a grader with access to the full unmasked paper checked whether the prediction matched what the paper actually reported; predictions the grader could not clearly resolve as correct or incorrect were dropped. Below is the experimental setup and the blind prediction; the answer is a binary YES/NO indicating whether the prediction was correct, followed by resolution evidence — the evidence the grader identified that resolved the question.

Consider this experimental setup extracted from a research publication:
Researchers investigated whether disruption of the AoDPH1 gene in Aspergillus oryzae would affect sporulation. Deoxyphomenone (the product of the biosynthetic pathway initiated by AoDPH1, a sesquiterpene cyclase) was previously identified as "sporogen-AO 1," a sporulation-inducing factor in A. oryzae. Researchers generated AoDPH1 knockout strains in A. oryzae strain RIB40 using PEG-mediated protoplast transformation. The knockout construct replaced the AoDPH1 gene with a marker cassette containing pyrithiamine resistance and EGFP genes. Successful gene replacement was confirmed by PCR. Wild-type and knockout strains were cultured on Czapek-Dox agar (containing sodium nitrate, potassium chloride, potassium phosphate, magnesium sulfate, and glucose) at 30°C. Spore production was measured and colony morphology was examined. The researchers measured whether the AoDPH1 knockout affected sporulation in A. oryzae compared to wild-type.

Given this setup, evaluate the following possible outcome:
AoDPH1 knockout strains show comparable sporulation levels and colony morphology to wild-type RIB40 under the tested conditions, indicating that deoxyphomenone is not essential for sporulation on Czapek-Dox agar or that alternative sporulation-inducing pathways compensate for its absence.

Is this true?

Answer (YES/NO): YES